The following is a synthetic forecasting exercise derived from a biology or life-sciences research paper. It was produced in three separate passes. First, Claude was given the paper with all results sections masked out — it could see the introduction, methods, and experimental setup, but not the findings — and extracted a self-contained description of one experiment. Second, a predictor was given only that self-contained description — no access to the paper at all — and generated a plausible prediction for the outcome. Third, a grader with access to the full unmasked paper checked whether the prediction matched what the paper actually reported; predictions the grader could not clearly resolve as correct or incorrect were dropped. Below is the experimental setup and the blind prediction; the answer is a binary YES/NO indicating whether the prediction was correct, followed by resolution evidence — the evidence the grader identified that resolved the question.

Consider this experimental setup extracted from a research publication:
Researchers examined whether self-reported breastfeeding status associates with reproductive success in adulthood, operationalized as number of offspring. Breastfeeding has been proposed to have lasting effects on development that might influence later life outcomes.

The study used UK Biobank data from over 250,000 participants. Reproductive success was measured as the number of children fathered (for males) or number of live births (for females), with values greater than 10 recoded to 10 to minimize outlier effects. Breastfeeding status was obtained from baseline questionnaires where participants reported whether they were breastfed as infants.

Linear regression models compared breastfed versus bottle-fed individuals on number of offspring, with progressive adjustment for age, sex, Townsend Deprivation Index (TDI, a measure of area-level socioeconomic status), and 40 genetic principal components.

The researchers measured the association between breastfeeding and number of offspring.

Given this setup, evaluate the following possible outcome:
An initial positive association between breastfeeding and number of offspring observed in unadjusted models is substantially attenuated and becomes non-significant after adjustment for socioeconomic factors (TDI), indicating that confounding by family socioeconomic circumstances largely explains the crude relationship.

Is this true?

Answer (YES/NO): NO